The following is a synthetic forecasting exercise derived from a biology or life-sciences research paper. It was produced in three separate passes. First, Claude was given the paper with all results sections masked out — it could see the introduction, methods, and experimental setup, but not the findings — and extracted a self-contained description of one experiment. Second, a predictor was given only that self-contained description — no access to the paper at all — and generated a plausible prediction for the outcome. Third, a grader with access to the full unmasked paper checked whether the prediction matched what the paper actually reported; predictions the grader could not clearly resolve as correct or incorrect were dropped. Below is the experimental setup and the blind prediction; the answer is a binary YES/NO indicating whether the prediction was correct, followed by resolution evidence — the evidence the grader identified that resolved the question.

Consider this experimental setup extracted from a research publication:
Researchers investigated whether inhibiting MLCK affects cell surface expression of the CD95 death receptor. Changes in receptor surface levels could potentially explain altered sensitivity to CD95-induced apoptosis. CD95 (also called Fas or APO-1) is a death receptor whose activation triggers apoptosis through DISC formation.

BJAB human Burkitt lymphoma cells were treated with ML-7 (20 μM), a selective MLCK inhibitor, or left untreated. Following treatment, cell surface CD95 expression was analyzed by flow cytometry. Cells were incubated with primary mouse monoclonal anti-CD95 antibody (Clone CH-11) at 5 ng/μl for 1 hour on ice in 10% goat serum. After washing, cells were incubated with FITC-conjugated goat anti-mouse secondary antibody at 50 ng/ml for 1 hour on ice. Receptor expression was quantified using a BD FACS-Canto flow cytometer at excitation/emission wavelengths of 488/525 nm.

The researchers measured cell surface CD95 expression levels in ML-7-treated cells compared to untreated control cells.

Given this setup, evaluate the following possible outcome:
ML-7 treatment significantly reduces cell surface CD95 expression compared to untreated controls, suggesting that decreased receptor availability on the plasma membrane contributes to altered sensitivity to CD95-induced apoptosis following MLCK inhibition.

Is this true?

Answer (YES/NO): NO